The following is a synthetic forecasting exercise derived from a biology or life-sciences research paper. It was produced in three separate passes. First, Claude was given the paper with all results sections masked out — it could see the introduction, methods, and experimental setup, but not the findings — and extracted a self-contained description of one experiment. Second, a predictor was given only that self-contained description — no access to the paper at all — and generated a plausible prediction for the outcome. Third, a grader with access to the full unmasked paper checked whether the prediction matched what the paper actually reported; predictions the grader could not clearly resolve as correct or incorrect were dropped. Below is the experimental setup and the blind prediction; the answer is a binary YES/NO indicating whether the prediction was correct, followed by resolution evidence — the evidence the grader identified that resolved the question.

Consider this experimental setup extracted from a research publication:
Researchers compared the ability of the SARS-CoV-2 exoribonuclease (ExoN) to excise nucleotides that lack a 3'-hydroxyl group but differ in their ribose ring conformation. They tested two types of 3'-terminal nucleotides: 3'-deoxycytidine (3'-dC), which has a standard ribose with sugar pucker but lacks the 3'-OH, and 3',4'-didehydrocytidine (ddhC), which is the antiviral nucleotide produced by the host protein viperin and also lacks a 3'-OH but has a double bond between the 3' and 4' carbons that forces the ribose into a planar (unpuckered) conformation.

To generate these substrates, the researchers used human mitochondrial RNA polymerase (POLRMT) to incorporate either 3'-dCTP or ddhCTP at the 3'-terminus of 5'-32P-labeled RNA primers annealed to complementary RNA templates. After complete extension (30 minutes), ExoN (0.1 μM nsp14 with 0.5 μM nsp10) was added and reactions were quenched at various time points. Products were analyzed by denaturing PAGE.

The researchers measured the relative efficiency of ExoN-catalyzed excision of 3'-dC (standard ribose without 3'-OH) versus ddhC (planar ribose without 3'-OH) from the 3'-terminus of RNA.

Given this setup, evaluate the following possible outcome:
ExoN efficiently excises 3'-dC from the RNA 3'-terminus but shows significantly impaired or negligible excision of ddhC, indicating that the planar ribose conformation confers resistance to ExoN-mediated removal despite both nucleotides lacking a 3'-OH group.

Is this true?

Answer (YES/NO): NO